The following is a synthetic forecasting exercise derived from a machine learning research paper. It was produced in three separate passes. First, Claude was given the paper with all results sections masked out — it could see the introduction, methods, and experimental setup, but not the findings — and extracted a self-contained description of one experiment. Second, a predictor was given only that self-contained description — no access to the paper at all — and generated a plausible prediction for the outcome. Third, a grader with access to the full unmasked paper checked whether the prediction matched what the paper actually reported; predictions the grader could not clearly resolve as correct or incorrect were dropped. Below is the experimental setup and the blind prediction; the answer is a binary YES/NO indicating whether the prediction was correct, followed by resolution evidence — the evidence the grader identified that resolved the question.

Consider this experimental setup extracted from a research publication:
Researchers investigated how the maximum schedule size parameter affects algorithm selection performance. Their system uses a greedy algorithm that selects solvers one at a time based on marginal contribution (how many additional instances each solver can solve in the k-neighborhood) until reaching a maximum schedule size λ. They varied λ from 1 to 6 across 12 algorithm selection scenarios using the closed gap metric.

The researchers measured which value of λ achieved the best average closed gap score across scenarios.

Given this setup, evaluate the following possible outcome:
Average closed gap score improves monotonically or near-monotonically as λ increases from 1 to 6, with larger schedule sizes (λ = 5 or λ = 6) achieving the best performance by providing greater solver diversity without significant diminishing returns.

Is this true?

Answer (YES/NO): NO